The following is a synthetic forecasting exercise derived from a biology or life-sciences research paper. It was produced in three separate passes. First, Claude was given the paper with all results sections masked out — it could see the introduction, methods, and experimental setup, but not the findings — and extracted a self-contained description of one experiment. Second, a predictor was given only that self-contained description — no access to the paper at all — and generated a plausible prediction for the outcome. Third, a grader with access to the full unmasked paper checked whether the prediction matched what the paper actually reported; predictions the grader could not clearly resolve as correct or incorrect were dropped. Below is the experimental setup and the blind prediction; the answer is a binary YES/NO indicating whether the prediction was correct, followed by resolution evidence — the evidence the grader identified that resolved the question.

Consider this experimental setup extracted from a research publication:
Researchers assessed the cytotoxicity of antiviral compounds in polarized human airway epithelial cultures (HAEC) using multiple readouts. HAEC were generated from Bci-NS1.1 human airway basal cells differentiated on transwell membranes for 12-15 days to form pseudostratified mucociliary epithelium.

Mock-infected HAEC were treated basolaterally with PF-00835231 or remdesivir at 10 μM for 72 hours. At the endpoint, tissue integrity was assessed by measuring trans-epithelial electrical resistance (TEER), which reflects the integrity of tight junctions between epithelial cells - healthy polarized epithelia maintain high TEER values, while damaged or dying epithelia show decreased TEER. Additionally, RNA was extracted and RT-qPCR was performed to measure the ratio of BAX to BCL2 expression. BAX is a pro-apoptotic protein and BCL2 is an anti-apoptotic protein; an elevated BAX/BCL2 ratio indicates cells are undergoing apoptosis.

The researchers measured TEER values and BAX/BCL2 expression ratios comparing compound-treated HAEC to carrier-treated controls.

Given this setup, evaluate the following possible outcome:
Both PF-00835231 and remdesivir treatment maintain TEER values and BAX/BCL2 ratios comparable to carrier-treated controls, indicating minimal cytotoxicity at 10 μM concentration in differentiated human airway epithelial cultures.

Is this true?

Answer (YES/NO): NO